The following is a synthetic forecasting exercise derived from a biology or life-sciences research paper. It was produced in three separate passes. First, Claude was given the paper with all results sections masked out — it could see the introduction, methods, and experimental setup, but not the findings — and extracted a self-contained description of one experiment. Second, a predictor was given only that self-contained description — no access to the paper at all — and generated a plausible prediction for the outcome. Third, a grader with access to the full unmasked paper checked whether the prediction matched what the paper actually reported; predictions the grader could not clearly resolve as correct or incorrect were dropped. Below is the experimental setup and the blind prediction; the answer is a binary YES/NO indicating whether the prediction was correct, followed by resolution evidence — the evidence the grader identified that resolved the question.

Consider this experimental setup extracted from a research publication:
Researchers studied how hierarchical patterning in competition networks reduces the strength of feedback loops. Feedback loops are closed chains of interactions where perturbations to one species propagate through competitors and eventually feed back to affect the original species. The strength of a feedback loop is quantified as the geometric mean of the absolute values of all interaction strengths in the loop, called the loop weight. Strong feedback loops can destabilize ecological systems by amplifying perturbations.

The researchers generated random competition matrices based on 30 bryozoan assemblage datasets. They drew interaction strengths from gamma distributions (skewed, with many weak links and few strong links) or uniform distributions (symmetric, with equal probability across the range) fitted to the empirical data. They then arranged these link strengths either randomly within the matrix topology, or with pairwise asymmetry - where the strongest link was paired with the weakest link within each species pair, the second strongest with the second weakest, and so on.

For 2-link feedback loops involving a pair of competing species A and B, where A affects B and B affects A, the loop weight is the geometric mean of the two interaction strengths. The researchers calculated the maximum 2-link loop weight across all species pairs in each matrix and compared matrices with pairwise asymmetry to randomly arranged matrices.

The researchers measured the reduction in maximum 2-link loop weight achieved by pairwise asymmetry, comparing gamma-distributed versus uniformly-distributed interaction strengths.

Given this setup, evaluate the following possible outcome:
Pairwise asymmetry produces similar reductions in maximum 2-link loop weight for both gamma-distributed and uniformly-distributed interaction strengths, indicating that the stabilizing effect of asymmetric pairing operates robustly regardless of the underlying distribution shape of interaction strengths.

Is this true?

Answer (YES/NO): NO